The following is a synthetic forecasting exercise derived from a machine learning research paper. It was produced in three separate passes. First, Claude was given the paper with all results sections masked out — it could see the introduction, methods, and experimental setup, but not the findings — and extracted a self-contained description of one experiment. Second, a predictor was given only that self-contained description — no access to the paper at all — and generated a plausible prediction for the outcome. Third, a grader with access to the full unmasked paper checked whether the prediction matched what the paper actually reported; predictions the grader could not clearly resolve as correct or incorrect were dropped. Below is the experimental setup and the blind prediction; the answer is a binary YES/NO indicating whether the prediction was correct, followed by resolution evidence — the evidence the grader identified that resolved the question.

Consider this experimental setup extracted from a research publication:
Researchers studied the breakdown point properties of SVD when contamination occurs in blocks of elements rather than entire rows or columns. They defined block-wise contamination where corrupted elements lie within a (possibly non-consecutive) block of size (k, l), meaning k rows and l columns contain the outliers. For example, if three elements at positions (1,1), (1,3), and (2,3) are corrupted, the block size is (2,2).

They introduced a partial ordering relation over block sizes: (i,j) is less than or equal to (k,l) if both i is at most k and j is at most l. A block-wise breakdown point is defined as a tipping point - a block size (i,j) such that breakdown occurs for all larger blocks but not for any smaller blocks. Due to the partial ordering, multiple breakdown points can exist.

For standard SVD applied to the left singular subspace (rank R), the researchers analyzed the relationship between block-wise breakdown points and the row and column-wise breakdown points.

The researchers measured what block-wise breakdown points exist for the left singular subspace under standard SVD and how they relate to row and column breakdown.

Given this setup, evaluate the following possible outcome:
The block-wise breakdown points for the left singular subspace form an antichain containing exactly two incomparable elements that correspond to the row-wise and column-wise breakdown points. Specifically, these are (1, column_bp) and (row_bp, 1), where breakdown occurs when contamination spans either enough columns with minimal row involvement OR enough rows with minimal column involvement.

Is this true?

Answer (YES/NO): NO